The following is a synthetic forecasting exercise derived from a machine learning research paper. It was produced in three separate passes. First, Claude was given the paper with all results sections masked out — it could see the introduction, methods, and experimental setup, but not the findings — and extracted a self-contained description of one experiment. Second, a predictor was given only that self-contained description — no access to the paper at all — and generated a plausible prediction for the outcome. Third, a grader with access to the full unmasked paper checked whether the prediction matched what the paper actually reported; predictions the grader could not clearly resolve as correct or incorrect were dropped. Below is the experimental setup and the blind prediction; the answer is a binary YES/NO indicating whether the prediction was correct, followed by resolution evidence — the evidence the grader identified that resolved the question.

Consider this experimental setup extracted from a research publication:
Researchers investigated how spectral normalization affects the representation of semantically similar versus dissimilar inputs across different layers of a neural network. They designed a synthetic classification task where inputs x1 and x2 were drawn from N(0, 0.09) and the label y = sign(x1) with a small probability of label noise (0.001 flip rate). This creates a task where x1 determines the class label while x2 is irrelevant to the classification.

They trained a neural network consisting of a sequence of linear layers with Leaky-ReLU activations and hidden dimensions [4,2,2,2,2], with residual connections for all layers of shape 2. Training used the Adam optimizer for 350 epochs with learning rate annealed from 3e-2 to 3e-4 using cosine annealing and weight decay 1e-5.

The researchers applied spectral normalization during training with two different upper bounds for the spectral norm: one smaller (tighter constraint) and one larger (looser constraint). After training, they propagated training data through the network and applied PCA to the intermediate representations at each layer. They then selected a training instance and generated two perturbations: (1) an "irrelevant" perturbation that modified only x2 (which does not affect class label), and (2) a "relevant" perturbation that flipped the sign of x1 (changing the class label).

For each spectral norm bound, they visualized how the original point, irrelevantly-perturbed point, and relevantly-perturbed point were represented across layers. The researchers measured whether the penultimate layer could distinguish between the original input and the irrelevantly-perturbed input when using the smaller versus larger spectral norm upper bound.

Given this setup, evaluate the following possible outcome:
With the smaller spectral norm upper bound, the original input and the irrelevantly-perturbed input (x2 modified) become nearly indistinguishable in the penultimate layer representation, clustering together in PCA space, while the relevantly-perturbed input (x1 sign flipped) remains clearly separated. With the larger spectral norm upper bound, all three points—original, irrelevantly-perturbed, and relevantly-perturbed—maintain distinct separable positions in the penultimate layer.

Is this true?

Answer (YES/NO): NO